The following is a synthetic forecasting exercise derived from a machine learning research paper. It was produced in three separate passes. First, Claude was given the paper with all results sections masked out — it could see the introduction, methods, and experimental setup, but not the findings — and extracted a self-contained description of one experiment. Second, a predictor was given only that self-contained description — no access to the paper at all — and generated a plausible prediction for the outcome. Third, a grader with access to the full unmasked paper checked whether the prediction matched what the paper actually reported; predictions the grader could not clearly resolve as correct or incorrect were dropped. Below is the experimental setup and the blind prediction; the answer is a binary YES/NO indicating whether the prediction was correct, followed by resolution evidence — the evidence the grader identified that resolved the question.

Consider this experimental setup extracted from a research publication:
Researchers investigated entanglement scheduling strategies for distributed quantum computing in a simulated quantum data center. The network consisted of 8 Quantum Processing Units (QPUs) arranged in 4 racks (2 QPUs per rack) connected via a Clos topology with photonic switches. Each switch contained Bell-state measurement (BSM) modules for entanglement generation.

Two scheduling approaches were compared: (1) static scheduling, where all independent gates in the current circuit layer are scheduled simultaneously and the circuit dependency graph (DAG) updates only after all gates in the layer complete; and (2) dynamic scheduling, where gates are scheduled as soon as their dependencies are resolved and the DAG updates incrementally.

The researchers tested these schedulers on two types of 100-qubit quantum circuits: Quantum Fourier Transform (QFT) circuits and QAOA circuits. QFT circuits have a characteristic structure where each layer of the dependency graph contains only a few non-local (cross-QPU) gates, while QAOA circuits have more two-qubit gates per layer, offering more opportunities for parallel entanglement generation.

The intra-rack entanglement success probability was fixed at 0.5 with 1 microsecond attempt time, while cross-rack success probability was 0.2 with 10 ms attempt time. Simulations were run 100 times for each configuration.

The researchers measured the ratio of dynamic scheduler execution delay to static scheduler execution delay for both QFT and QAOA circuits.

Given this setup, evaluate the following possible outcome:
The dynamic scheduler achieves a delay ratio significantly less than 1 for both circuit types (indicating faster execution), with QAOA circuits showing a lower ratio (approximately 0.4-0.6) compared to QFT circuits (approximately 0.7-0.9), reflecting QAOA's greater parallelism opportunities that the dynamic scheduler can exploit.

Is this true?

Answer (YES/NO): NO